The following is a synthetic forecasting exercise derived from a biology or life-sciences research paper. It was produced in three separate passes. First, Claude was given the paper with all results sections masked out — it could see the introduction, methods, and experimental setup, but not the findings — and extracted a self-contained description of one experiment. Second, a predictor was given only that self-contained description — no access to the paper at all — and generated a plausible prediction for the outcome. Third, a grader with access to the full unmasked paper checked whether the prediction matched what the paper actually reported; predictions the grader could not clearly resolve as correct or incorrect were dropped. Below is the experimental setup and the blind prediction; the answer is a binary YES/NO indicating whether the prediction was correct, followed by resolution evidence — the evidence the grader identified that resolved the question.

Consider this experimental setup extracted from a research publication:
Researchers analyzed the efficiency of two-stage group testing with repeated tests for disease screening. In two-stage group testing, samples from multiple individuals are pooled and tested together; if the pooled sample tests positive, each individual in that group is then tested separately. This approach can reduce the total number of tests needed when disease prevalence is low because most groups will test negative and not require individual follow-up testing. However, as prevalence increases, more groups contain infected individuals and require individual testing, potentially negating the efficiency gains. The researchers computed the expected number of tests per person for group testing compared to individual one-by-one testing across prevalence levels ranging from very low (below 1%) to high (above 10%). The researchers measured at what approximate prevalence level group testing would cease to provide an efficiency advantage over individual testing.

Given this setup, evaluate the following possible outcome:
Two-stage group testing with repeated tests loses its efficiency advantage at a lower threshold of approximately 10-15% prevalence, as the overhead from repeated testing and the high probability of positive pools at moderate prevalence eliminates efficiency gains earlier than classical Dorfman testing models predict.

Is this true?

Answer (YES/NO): YES